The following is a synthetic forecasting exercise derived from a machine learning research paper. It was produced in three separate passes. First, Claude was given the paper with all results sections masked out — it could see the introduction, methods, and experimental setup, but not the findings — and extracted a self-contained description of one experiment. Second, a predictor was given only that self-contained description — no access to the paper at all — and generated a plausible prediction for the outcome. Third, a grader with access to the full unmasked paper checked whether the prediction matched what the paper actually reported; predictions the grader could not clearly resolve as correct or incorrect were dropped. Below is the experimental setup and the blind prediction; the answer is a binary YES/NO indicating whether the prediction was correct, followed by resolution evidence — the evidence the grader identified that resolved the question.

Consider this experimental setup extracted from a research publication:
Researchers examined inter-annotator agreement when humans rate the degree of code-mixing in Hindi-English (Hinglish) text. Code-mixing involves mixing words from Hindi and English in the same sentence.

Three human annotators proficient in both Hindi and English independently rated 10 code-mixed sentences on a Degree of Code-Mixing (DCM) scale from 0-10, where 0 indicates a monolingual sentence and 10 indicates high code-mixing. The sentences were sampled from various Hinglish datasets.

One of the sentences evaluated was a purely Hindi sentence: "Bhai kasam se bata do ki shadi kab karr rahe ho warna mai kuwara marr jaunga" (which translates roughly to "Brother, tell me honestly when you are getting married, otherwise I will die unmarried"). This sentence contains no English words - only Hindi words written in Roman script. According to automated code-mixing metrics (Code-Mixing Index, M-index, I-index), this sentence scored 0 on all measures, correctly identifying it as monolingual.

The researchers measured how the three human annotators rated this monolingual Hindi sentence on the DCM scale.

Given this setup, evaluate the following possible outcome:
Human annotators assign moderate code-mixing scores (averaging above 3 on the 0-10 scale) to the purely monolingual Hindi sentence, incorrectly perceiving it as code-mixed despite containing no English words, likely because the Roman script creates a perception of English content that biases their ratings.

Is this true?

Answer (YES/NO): YES